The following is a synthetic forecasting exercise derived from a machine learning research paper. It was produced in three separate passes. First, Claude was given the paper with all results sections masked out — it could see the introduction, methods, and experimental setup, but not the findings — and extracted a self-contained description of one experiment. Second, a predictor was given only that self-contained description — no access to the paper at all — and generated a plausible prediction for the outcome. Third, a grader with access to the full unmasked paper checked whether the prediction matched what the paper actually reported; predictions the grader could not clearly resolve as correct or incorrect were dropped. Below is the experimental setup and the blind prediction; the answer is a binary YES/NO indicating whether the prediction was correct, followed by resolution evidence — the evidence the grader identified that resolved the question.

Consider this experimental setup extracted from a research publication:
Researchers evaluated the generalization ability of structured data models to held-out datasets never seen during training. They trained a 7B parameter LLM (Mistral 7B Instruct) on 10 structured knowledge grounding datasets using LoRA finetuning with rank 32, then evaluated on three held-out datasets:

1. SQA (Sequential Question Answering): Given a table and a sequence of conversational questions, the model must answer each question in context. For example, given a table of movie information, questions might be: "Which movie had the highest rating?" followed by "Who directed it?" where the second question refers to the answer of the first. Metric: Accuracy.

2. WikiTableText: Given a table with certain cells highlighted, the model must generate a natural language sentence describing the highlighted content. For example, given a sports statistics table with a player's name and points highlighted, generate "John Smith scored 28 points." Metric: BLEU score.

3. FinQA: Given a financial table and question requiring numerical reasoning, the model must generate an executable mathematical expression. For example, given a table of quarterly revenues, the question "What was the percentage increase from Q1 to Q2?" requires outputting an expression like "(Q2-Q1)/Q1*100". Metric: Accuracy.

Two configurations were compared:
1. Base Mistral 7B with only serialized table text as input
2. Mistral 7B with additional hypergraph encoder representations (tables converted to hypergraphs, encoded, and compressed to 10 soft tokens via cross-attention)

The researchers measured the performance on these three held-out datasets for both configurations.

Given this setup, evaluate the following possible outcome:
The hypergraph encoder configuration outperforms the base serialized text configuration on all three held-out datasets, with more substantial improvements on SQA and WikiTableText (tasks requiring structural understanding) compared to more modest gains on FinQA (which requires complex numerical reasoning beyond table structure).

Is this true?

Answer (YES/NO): NO